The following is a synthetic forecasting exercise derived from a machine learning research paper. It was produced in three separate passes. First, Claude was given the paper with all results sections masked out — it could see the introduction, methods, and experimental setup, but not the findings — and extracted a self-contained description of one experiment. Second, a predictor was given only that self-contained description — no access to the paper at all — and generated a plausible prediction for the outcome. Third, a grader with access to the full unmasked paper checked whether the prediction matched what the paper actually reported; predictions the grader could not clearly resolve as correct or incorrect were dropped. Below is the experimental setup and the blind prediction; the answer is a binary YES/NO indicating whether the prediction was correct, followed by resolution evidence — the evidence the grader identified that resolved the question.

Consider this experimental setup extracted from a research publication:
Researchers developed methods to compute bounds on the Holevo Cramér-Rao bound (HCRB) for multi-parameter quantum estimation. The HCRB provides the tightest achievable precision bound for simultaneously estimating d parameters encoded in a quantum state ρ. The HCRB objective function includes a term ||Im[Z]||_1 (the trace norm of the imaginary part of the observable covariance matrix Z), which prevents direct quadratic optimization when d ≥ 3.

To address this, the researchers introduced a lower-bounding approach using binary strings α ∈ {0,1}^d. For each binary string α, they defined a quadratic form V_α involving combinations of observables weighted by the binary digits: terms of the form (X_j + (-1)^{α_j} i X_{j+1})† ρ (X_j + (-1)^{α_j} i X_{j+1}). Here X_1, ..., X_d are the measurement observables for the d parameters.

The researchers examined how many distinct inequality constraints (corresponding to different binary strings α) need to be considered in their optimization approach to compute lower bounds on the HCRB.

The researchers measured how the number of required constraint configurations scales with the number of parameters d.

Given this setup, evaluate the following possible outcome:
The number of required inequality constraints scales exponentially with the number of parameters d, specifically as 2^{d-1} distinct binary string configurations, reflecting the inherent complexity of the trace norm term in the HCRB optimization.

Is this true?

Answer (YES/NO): NO